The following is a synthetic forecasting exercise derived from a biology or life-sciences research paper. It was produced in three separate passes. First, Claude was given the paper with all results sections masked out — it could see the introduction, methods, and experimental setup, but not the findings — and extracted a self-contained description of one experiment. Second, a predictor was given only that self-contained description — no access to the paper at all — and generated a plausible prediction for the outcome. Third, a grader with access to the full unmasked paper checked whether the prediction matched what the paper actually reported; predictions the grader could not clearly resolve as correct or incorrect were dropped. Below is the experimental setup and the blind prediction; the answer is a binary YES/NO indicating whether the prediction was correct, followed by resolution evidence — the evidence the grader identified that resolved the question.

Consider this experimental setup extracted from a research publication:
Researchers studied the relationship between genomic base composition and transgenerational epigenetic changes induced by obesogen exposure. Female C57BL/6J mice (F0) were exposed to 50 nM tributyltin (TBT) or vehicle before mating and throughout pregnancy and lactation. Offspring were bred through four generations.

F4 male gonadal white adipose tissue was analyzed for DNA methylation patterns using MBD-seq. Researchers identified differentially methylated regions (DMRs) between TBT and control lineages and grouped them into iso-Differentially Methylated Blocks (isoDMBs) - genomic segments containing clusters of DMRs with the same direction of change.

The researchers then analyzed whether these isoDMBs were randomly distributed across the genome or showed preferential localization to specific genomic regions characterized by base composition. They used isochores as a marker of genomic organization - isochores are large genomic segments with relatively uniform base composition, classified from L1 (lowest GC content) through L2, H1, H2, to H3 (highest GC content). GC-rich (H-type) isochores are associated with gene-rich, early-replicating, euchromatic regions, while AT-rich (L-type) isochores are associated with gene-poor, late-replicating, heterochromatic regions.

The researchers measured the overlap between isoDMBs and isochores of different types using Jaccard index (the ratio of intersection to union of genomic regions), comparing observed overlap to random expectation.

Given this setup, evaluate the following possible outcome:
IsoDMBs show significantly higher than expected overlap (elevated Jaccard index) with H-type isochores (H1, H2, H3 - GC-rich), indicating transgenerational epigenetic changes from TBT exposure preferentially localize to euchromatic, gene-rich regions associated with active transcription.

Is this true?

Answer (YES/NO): NO